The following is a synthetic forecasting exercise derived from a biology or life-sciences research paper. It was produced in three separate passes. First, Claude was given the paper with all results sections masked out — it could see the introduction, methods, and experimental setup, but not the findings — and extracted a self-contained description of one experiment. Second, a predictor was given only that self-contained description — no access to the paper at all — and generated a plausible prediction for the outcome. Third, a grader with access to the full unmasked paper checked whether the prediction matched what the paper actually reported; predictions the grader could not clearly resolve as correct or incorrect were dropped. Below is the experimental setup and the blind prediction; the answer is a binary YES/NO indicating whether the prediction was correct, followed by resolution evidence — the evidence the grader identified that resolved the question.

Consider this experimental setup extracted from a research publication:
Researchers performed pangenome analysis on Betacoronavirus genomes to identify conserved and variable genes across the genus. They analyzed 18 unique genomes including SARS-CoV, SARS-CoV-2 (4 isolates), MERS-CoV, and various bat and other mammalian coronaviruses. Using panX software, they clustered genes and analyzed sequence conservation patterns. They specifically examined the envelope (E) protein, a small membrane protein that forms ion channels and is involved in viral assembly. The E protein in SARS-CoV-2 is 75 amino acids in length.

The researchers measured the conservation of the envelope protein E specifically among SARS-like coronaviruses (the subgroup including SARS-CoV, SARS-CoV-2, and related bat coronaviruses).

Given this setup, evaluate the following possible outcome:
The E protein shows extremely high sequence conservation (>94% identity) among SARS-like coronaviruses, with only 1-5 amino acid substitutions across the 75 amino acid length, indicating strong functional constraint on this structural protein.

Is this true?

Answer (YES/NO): YES